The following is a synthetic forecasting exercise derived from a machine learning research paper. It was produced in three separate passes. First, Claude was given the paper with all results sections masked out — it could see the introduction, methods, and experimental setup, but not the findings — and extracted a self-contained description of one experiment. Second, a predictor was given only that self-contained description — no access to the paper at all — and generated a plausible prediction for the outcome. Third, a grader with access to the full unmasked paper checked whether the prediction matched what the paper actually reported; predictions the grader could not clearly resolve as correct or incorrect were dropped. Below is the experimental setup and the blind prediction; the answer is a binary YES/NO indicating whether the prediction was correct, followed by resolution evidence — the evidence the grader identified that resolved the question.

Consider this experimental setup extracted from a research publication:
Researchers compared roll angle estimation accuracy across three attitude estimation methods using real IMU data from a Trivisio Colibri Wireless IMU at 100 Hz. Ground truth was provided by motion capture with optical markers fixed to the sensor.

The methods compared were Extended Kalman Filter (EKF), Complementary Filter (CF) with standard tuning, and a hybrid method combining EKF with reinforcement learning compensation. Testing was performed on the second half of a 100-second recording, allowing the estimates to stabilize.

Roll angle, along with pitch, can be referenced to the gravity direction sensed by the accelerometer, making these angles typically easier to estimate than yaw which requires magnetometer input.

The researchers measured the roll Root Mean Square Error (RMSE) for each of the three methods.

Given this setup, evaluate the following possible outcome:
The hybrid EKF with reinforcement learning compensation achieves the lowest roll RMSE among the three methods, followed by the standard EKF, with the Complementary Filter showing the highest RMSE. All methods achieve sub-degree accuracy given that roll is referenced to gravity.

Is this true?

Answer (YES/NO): NO